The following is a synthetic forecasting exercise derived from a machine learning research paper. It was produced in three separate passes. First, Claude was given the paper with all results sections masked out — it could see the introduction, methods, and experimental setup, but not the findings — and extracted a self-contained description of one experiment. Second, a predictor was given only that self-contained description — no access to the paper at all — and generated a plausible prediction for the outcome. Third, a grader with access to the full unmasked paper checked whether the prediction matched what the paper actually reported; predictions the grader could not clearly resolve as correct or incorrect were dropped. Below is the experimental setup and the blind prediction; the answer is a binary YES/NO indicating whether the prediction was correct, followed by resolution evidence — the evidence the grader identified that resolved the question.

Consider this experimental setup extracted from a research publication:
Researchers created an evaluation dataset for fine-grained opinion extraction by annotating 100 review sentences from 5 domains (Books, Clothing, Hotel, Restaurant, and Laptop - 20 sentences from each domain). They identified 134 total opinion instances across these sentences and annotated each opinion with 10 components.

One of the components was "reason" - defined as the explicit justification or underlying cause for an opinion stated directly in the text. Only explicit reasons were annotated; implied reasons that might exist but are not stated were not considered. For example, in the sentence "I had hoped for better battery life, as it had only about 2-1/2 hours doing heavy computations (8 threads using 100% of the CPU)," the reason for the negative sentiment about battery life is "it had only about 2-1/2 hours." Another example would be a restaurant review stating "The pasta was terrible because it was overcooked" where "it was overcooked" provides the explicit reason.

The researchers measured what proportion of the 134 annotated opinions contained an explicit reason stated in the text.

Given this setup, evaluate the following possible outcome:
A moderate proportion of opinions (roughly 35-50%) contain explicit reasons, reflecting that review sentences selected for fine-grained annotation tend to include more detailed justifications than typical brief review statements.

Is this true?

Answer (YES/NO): NO